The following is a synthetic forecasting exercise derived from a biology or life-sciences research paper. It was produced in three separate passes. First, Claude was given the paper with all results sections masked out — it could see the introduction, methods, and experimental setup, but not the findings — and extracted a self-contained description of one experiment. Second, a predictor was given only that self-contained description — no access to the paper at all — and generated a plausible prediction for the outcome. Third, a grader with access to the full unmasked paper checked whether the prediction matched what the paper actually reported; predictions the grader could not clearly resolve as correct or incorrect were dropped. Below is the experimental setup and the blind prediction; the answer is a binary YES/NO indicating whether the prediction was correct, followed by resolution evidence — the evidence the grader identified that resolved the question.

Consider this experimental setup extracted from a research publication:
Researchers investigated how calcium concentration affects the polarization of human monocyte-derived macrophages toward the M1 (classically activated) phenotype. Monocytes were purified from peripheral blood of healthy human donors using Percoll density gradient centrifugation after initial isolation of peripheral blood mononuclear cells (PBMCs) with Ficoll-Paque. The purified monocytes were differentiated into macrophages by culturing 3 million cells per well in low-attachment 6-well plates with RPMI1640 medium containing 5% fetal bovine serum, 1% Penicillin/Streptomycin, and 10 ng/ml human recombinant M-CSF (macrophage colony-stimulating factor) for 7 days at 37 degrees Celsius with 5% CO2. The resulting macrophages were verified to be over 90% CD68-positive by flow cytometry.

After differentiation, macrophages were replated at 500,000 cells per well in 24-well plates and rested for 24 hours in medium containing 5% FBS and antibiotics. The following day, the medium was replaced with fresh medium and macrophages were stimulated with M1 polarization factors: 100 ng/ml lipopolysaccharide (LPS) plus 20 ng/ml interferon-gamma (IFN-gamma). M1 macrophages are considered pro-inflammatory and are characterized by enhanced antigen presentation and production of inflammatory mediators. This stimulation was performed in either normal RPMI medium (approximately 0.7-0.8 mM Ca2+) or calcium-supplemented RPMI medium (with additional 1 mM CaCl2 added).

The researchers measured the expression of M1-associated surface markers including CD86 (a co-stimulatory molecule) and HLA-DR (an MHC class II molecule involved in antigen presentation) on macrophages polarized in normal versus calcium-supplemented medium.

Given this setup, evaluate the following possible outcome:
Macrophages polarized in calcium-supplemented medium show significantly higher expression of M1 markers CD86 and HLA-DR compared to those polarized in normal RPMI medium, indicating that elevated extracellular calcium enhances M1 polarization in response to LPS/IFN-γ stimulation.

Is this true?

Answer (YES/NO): YES